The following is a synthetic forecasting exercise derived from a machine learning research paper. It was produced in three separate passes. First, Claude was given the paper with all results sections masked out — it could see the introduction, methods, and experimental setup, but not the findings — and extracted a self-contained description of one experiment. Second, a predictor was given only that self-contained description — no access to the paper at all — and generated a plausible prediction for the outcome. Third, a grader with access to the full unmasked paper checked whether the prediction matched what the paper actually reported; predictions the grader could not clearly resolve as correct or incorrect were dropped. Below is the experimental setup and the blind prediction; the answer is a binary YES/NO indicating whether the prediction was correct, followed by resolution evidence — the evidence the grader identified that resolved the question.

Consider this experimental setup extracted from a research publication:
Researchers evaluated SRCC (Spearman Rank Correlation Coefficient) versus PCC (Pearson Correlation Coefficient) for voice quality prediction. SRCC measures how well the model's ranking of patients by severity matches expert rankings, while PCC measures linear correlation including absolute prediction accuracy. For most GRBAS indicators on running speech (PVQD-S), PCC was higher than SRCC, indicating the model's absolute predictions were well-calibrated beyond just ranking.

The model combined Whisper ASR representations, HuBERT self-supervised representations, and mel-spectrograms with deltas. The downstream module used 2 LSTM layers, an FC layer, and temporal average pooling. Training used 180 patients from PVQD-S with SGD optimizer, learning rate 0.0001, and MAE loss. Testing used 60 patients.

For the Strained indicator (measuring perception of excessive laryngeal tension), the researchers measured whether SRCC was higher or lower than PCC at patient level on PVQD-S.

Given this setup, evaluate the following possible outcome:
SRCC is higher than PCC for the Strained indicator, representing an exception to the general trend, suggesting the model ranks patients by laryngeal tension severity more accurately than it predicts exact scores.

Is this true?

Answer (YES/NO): YES